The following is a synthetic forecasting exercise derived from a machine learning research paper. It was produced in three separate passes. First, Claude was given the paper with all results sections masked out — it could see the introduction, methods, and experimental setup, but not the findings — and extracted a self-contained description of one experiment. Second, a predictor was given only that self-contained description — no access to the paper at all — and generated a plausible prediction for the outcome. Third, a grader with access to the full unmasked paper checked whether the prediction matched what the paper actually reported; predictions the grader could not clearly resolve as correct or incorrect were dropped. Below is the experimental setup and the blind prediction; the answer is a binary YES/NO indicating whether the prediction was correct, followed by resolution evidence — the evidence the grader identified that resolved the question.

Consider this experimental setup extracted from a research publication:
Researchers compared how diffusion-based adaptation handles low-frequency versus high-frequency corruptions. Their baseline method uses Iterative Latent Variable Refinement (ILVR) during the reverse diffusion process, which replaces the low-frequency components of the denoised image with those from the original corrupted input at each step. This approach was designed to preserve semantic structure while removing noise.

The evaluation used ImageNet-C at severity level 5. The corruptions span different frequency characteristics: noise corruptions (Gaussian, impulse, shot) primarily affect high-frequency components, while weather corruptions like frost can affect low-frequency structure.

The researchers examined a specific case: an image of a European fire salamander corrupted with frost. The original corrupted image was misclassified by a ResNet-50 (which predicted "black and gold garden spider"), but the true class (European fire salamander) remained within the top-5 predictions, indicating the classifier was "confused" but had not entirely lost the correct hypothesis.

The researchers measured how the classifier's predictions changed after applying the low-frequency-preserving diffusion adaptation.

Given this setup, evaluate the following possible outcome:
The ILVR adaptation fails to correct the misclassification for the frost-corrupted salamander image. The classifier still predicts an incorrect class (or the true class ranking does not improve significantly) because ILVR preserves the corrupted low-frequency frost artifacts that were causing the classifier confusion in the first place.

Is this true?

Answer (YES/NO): YES